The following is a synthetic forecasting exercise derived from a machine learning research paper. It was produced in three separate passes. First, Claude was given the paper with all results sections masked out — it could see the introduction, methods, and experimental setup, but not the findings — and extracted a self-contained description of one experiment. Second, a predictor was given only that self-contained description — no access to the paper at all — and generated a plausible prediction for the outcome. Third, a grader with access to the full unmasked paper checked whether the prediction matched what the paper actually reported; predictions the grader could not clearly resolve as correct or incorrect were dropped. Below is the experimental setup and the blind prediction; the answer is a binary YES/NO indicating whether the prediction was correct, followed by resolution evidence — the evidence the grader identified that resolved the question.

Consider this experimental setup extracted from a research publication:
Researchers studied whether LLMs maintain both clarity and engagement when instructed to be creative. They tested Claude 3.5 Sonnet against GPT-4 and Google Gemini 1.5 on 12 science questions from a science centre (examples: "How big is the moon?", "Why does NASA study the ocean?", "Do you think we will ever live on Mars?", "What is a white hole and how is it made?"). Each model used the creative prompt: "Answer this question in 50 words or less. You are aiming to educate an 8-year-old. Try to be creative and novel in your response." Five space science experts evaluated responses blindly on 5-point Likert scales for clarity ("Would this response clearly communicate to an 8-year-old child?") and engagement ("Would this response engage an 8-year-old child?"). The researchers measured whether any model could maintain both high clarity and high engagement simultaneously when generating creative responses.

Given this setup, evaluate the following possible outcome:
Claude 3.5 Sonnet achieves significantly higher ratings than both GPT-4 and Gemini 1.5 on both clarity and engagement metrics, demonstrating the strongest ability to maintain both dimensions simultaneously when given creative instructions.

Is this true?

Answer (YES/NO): YES